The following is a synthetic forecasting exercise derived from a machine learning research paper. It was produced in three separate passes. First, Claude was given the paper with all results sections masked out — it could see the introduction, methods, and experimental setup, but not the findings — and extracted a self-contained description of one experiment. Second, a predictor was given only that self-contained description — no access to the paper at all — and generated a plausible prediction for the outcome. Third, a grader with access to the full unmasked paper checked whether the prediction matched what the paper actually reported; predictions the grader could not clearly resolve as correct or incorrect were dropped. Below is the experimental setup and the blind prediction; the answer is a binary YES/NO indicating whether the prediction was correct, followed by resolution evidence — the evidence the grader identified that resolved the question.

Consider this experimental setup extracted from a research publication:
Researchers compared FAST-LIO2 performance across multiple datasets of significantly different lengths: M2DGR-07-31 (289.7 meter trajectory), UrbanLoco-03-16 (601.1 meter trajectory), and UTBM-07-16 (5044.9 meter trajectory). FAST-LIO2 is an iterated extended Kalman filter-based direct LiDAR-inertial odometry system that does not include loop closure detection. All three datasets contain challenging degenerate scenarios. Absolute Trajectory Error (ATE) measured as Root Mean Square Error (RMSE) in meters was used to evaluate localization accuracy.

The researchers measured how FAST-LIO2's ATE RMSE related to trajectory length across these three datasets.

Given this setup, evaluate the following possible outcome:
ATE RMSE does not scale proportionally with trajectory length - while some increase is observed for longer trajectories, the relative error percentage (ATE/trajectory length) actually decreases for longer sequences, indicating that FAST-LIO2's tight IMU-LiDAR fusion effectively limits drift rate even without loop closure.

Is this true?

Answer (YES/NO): NO